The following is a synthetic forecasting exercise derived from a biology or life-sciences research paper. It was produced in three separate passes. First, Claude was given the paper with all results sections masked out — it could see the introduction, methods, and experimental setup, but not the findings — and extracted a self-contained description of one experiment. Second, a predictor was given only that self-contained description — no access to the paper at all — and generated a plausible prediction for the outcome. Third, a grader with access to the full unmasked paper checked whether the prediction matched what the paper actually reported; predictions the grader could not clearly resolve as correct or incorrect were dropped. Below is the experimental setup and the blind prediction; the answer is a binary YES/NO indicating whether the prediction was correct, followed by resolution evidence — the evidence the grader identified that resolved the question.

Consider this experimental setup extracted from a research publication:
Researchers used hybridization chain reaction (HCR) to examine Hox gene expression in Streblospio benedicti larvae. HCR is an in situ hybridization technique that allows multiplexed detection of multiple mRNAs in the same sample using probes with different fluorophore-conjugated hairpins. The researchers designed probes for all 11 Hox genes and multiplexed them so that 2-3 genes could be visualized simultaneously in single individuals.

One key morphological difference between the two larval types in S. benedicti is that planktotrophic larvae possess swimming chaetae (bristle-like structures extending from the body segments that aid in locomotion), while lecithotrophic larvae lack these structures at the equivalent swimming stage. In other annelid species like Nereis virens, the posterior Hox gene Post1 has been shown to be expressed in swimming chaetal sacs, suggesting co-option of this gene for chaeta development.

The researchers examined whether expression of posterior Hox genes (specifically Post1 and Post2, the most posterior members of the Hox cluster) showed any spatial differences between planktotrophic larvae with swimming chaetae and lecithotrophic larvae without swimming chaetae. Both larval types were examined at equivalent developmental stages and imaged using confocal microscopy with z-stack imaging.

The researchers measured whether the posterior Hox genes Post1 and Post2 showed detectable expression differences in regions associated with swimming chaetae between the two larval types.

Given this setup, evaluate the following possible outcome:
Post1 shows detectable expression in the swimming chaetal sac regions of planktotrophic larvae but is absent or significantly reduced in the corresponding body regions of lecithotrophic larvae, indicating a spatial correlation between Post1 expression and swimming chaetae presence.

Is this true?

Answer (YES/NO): YES